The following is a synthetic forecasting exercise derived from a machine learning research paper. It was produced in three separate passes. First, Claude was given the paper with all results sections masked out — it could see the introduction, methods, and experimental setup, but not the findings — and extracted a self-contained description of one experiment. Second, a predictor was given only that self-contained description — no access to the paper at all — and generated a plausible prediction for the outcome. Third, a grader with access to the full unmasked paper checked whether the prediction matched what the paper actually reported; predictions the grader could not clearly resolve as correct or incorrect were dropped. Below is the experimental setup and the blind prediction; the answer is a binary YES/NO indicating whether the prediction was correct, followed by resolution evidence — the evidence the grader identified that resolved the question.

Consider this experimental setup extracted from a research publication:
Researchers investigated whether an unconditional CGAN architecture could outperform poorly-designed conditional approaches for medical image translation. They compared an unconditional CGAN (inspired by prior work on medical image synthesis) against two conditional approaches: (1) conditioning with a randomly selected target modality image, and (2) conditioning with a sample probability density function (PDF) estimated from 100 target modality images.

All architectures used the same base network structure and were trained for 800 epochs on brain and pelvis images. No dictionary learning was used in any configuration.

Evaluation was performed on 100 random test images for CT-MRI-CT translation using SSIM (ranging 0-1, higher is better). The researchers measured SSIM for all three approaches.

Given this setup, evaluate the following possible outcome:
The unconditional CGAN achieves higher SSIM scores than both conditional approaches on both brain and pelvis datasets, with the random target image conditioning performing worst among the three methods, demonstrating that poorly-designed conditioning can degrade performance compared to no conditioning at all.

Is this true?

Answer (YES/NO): NO